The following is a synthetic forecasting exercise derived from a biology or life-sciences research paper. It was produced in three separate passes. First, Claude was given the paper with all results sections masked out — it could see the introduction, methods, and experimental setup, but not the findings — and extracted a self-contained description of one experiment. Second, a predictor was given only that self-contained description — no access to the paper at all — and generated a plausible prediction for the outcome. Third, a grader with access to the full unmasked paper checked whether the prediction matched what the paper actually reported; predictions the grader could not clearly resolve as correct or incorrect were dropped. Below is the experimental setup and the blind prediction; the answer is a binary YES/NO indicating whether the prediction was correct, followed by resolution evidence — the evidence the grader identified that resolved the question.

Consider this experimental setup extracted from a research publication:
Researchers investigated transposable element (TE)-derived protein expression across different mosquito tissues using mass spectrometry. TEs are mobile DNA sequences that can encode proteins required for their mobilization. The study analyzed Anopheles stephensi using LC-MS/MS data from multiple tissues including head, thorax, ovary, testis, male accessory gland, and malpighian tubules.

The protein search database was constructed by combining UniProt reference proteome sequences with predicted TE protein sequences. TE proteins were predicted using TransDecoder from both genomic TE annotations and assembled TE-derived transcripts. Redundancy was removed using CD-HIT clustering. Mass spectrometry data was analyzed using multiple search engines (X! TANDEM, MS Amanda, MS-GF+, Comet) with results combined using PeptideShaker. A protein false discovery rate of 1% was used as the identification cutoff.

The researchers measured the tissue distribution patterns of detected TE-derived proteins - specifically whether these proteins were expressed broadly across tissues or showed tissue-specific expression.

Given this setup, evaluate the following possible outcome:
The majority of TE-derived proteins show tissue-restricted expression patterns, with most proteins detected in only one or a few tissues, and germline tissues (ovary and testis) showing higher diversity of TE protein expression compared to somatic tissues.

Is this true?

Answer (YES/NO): YES